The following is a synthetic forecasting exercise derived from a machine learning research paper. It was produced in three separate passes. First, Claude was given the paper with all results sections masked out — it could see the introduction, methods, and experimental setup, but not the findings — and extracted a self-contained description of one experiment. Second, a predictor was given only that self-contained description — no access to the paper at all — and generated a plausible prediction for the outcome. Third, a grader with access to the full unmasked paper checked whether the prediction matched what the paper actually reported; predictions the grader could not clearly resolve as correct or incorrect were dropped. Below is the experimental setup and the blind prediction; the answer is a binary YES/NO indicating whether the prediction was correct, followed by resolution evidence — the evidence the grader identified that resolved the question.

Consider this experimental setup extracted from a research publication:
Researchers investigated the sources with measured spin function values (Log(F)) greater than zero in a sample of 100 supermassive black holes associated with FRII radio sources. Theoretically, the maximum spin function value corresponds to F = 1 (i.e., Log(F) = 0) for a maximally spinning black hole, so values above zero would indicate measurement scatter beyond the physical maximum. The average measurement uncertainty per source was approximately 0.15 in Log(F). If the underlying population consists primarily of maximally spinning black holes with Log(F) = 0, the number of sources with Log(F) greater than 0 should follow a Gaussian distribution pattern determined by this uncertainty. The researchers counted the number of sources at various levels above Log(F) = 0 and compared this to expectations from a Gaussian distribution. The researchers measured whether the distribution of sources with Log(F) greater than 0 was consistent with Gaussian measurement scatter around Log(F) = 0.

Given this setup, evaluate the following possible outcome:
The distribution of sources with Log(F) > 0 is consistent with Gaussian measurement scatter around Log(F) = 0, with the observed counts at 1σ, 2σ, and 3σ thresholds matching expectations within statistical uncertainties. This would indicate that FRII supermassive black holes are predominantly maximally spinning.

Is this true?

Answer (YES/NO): YES